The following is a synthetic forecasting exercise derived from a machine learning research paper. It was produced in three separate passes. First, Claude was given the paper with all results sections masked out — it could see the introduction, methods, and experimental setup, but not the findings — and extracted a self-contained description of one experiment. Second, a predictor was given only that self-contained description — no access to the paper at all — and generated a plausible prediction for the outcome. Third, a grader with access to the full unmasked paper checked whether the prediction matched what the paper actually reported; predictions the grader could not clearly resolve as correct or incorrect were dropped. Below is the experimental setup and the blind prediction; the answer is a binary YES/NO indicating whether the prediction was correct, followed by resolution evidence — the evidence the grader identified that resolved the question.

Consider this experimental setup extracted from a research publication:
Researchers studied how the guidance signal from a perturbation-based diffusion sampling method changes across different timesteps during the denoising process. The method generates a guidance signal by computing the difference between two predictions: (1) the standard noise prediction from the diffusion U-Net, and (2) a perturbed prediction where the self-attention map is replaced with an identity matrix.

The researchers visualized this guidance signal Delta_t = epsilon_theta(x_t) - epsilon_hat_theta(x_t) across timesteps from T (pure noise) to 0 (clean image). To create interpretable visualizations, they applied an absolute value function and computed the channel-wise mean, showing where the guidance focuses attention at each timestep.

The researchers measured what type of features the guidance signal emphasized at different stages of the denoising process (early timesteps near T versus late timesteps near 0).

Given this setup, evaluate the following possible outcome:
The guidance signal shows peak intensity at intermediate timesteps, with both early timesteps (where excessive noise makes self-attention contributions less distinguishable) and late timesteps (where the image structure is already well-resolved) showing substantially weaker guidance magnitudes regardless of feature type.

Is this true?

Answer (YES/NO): NO